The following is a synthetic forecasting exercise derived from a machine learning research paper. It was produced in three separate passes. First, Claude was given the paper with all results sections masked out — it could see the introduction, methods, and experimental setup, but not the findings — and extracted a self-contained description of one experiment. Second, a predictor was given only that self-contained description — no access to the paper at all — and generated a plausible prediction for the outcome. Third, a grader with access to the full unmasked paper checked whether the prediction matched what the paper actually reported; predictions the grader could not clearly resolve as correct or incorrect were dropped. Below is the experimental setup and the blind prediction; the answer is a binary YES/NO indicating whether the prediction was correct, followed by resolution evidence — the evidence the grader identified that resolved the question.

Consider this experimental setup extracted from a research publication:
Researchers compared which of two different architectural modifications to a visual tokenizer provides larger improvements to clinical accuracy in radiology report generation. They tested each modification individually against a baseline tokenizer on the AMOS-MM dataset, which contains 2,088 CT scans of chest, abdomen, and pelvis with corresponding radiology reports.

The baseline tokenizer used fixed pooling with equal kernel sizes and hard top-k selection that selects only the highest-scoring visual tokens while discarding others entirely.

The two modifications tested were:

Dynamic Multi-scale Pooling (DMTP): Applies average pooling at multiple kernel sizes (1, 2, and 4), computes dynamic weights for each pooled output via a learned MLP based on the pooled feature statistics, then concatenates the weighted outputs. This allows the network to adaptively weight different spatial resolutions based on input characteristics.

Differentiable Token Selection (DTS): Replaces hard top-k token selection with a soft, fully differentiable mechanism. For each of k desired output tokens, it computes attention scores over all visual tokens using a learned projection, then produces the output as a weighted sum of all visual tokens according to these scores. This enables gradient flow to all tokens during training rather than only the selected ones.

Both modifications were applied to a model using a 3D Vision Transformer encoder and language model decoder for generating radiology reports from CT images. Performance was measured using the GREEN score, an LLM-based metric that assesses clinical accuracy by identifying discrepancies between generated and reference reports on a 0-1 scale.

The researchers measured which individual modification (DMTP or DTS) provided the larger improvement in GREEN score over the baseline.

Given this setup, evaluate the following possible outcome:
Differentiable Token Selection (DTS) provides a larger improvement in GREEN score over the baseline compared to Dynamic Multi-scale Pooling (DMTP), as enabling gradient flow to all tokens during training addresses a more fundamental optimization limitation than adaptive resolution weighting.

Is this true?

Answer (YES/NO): YES